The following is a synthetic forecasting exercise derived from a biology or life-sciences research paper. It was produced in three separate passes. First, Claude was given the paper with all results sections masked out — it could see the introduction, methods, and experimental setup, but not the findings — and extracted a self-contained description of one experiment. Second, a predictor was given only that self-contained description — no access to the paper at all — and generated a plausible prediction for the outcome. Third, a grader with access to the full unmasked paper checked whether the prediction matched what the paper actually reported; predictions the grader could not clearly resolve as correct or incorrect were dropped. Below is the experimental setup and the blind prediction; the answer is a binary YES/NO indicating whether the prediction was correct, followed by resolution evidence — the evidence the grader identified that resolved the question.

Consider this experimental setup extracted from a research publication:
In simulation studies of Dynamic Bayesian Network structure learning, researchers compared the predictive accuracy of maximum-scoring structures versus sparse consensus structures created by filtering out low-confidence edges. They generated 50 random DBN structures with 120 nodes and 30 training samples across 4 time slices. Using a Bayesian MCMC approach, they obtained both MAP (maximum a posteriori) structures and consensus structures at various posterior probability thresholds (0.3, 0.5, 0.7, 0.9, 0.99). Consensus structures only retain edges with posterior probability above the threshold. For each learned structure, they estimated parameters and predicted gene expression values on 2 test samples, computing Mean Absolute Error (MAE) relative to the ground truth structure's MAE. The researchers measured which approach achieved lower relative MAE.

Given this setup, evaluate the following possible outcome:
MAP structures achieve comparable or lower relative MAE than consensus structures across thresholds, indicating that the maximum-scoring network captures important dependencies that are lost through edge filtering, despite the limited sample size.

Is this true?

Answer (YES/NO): NO